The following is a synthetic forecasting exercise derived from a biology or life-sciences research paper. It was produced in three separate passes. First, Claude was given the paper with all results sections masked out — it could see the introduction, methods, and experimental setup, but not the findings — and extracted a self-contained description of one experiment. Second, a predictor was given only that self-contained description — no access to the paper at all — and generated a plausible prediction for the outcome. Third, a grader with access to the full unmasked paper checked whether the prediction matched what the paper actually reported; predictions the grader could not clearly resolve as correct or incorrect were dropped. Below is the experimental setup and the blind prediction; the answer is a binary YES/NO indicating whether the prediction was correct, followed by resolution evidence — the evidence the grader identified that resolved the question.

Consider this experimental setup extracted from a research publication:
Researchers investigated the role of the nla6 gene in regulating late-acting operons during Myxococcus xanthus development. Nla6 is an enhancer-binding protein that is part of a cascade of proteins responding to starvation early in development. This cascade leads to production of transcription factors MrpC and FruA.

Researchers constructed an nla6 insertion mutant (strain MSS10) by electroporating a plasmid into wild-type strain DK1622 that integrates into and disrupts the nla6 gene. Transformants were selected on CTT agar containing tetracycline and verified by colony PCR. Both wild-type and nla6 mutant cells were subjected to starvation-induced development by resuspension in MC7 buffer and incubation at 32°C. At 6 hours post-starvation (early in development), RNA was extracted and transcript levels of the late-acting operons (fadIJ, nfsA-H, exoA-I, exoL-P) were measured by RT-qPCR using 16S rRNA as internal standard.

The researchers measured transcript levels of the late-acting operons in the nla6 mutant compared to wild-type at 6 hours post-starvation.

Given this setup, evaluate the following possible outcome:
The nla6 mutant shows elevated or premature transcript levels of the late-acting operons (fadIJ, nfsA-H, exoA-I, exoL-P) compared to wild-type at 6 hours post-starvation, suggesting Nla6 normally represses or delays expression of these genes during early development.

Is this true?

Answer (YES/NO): NO